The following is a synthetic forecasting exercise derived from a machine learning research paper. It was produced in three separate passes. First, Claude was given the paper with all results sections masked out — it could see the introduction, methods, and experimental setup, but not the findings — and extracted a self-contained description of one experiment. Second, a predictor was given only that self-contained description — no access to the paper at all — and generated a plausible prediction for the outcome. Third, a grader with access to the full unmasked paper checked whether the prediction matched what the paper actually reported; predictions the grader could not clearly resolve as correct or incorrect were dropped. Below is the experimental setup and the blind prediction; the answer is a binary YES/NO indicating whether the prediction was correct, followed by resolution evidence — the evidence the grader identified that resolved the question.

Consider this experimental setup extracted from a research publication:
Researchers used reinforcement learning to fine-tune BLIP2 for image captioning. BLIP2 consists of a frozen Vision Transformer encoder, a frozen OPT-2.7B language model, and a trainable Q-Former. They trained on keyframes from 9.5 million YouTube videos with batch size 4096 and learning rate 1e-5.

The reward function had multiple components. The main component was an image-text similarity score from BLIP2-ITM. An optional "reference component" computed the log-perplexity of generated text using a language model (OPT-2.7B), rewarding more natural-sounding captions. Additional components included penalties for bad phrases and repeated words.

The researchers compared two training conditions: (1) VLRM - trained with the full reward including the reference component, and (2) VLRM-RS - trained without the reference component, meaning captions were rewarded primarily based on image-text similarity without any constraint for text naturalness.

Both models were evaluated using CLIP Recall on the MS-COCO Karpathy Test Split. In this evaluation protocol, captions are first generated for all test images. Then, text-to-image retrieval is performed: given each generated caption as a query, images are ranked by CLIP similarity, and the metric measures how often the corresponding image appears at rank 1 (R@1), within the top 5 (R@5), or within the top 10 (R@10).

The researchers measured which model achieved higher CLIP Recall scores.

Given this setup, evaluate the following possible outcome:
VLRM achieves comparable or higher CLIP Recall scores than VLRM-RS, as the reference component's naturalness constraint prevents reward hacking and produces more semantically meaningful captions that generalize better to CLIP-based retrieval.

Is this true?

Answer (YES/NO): NO